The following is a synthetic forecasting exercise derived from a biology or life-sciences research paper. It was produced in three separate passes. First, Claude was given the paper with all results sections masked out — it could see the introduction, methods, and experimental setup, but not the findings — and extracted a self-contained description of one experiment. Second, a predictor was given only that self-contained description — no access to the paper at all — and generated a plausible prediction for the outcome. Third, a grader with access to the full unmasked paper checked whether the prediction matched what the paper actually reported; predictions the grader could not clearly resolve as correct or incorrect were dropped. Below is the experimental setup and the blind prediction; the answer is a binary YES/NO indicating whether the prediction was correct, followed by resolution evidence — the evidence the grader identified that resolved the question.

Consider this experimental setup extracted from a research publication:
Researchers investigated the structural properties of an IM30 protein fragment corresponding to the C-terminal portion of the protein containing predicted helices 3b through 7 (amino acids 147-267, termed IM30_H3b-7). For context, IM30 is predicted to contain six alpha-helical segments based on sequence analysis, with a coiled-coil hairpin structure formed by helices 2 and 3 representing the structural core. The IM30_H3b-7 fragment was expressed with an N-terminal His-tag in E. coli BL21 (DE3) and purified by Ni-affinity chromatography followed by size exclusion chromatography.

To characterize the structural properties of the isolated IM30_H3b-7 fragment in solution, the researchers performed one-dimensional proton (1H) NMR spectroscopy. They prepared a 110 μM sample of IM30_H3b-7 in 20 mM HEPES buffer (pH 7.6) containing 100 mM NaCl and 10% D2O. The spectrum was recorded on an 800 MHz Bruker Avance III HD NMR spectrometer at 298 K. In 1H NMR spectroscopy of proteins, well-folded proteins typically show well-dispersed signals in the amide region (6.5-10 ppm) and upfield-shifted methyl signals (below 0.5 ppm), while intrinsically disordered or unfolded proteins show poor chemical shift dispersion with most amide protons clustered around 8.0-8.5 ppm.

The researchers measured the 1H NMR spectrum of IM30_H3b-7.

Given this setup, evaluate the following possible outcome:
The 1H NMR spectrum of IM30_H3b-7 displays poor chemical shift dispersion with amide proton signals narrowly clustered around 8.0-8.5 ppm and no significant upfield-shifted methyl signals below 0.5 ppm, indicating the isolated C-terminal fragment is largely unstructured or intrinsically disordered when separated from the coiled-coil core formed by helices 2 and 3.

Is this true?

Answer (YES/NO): YES